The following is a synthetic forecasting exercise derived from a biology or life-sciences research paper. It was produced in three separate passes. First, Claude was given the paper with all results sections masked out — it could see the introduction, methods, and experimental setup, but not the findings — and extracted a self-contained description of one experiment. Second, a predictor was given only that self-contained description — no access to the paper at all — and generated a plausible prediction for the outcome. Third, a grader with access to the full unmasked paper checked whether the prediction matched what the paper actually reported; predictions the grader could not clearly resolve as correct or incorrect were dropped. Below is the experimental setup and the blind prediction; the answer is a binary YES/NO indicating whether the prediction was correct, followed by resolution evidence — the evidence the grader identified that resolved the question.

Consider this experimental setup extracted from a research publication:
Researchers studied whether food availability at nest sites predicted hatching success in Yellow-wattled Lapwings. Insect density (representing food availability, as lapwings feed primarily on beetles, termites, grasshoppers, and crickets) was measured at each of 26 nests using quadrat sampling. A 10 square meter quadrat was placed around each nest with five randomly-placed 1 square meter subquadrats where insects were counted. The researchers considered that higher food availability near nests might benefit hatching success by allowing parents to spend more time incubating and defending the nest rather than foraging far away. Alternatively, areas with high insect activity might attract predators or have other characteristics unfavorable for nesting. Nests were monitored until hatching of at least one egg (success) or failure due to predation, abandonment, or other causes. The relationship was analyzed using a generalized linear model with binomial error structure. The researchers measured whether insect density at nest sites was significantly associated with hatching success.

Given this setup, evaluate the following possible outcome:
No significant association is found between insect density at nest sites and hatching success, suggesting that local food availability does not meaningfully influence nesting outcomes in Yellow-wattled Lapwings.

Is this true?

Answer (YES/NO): YES